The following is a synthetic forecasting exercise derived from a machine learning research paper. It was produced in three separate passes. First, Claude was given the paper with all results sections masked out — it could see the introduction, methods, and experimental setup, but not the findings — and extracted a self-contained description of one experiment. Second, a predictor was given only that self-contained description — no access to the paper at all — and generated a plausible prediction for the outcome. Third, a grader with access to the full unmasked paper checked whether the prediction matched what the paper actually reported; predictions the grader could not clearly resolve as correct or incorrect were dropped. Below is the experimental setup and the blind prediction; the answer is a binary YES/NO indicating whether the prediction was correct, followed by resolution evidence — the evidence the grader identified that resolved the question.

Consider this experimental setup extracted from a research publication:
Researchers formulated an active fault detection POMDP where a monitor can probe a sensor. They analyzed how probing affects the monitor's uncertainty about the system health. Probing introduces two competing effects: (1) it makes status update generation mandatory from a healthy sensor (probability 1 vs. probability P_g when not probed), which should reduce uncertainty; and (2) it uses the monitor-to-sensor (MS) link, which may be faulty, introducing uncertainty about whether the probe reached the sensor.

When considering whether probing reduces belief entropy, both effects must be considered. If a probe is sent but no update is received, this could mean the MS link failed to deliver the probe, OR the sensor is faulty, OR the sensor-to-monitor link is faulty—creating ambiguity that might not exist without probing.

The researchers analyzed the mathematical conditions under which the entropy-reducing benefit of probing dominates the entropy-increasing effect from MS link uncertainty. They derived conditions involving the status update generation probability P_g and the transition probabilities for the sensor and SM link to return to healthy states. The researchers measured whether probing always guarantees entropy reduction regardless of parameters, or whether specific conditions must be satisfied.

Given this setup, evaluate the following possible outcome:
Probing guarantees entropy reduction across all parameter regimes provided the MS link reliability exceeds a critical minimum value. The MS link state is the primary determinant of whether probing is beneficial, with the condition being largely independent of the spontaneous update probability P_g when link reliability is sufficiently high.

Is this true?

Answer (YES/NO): NO